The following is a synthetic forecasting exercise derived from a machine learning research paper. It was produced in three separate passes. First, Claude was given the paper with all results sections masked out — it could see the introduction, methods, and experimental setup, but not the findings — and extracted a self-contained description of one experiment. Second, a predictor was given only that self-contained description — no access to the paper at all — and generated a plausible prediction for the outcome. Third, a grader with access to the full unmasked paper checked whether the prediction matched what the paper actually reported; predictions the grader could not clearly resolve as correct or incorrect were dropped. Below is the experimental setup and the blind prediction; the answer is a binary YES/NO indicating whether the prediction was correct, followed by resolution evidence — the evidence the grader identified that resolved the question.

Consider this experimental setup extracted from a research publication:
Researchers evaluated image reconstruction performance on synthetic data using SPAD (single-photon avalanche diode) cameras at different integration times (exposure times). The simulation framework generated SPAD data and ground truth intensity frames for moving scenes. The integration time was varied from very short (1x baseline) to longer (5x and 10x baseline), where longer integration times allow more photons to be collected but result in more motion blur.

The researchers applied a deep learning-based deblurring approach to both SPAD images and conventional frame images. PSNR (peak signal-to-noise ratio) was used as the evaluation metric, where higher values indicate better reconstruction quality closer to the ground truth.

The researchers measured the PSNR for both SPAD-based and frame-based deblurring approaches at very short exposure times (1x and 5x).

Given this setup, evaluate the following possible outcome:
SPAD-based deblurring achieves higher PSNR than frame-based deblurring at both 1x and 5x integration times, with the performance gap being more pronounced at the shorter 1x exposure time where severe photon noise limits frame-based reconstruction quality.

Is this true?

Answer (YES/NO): NO